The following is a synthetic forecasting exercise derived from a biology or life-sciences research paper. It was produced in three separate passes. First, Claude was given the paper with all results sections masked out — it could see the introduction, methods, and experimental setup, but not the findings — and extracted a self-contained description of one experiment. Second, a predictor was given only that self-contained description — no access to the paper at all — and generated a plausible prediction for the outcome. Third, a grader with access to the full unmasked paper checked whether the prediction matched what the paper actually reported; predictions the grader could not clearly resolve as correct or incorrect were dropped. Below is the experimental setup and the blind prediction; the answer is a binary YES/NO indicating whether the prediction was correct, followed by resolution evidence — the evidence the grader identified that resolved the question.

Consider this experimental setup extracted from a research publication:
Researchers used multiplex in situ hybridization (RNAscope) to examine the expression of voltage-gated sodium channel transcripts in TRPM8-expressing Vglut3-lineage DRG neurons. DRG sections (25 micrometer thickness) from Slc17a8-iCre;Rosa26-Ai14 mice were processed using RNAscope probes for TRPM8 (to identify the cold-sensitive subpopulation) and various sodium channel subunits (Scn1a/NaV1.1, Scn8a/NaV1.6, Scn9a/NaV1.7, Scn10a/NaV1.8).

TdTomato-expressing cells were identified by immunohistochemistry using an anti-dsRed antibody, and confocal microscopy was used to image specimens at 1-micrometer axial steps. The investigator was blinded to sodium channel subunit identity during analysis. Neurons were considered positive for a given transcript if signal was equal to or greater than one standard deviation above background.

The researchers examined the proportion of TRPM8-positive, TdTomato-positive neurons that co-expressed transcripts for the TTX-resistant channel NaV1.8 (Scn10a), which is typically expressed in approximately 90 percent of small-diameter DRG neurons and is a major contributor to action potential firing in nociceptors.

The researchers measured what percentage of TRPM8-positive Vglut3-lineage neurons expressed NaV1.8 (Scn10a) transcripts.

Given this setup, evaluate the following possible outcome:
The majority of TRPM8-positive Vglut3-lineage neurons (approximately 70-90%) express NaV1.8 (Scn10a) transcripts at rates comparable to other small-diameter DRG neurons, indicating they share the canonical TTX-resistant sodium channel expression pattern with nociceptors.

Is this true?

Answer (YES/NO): NO